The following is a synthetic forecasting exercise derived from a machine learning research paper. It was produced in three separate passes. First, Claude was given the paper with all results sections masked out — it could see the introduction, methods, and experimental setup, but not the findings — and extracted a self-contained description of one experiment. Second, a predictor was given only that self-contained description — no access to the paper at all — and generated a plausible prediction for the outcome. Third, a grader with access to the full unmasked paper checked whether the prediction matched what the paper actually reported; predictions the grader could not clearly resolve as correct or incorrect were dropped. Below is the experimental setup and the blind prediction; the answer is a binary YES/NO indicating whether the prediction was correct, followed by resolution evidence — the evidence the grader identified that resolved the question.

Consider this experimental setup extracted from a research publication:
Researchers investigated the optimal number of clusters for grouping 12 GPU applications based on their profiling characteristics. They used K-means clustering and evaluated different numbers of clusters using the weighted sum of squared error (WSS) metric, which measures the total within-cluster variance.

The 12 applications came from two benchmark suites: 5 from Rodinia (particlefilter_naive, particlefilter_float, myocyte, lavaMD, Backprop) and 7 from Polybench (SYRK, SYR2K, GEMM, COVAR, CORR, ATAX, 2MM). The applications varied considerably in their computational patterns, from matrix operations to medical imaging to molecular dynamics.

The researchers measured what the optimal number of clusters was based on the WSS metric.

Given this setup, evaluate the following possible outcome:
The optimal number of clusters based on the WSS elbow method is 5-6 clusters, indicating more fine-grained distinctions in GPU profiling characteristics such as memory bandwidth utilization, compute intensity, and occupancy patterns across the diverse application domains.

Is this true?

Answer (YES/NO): YES